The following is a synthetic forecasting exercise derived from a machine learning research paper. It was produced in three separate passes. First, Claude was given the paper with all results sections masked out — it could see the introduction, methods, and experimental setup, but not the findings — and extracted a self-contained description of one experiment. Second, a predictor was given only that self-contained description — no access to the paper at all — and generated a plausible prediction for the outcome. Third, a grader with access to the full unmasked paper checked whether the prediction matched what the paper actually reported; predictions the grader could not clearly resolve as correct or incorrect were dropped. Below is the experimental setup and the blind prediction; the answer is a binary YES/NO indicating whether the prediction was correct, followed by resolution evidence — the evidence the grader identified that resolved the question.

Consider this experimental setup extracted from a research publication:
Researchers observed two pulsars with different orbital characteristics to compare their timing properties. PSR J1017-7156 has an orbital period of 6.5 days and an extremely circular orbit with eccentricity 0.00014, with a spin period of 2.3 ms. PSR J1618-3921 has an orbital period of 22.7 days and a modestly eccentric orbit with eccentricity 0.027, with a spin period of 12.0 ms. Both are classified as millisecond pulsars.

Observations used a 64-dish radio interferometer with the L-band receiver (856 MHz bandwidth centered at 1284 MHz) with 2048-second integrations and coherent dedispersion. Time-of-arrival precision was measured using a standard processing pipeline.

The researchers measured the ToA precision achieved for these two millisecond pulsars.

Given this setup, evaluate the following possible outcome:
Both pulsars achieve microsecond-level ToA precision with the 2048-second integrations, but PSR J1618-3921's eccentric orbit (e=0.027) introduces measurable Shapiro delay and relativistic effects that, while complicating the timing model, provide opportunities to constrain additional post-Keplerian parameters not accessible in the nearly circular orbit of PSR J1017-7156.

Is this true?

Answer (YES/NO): NO